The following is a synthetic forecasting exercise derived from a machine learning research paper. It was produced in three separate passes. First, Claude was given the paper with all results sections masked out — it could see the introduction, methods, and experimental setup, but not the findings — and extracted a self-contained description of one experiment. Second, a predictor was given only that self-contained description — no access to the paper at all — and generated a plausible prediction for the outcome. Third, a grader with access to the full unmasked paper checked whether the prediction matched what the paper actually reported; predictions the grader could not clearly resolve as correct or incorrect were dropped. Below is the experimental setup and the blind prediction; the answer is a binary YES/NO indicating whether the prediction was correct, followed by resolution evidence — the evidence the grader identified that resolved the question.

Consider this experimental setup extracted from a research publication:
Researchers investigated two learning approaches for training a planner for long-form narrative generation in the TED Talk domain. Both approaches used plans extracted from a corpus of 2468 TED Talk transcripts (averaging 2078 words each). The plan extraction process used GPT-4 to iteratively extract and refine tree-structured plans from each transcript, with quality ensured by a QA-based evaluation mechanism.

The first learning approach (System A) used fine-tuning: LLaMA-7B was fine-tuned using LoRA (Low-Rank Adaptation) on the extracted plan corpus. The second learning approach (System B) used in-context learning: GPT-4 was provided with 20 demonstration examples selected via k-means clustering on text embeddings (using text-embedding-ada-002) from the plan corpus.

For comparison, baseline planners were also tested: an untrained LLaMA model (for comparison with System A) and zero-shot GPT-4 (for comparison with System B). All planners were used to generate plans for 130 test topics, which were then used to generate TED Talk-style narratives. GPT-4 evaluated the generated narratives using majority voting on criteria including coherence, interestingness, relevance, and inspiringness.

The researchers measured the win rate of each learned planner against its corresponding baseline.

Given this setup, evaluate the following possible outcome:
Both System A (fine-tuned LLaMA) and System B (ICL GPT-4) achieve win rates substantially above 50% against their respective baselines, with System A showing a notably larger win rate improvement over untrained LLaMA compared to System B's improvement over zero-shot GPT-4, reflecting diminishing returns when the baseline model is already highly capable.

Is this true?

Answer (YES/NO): YES